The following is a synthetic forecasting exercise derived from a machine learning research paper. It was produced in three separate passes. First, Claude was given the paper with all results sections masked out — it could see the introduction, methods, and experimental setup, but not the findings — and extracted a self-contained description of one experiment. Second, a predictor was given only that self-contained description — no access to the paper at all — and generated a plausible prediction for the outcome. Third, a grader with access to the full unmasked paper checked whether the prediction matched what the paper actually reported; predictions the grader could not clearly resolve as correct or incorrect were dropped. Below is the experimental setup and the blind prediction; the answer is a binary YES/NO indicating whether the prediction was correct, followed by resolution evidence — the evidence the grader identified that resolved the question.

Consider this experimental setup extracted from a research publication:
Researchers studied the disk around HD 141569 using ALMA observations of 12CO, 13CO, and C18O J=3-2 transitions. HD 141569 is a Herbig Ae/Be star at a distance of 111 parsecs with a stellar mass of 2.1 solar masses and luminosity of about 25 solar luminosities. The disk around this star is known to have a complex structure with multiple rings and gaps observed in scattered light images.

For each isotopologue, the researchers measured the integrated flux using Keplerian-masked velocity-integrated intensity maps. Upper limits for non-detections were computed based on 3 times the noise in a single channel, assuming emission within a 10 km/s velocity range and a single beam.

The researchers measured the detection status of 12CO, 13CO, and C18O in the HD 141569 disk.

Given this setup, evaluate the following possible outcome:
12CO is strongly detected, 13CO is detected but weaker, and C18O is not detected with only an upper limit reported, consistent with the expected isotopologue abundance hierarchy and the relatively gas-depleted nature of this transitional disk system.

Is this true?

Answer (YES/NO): YES